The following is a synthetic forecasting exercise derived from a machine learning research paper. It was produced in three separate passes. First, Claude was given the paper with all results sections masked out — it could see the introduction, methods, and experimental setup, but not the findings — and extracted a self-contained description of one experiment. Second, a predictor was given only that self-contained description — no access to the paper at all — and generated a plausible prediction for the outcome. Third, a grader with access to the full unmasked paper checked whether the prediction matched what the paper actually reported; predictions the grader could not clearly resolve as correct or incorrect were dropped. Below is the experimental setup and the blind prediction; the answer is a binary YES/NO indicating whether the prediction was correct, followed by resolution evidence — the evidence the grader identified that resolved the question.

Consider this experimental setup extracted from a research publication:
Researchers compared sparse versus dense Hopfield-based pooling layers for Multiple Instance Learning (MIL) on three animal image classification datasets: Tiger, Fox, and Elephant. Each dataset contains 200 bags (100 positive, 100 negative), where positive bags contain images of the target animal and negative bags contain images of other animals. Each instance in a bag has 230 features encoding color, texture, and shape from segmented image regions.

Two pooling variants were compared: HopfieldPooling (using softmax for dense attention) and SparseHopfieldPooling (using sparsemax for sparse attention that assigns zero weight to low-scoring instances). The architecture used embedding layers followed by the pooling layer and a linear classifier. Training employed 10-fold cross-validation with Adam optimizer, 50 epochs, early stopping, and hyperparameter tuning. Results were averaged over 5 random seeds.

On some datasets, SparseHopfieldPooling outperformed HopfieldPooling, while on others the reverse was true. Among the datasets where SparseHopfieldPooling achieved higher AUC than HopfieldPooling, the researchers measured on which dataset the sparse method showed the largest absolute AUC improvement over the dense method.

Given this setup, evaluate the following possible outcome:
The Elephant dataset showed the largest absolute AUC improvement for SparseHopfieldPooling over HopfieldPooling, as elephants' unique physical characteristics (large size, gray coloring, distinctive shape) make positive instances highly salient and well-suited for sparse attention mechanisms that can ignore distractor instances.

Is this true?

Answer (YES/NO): YES